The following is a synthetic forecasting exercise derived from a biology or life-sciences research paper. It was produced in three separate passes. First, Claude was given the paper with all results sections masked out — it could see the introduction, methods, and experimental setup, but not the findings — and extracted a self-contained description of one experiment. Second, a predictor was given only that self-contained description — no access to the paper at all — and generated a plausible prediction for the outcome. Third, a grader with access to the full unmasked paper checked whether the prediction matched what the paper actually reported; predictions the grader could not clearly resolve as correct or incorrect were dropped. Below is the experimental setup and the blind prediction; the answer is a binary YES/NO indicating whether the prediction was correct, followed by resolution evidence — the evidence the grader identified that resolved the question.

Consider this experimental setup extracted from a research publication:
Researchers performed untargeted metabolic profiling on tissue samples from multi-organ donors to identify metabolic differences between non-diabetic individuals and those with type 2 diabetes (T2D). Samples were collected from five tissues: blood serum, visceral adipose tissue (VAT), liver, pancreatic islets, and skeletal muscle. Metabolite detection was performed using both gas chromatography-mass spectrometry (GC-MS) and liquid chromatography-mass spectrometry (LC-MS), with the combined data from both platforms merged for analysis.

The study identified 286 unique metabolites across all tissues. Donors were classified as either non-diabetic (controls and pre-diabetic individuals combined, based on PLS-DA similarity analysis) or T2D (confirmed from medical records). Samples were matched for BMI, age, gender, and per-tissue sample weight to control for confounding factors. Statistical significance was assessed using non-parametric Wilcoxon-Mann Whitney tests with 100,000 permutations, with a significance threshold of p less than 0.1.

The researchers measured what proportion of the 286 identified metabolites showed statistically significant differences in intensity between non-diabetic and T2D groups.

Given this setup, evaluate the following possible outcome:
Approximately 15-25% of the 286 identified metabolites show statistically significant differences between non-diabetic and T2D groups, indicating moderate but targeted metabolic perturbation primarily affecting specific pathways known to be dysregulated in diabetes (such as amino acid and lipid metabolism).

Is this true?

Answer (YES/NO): NO